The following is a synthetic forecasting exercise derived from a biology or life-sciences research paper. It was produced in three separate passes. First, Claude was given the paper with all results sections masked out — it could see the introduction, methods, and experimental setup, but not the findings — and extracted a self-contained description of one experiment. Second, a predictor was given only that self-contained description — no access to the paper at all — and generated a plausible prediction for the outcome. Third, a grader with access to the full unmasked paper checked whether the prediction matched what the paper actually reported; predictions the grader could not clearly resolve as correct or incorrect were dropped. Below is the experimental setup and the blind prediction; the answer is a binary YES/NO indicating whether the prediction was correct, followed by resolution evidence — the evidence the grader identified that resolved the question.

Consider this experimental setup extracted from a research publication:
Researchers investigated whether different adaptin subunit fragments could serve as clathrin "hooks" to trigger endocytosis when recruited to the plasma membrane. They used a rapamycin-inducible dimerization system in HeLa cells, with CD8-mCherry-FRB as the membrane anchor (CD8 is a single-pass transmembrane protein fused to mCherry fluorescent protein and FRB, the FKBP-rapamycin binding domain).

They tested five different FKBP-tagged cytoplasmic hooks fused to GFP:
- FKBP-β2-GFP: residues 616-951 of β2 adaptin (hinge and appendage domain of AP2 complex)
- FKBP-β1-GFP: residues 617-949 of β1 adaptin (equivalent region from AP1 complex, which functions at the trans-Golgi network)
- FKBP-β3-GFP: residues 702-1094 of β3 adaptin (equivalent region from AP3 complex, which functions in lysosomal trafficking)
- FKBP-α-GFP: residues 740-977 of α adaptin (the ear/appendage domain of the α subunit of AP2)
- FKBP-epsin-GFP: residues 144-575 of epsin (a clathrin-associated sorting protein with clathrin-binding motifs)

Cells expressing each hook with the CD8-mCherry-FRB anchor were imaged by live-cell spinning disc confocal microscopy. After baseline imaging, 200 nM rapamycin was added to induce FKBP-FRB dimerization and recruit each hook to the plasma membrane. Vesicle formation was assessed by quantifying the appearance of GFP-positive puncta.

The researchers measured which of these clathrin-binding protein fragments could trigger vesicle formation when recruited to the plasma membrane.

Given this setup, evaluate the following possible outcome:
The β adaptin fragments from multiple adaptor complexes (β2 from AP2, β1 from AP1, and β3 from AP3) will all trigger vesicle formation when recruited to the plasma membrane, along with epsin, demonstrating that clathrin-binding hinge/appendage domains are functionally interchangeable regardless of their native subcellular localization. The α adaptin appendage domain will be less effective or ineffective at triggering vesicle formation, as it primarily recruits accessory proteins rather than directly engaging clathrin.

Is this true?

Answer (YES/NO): NO